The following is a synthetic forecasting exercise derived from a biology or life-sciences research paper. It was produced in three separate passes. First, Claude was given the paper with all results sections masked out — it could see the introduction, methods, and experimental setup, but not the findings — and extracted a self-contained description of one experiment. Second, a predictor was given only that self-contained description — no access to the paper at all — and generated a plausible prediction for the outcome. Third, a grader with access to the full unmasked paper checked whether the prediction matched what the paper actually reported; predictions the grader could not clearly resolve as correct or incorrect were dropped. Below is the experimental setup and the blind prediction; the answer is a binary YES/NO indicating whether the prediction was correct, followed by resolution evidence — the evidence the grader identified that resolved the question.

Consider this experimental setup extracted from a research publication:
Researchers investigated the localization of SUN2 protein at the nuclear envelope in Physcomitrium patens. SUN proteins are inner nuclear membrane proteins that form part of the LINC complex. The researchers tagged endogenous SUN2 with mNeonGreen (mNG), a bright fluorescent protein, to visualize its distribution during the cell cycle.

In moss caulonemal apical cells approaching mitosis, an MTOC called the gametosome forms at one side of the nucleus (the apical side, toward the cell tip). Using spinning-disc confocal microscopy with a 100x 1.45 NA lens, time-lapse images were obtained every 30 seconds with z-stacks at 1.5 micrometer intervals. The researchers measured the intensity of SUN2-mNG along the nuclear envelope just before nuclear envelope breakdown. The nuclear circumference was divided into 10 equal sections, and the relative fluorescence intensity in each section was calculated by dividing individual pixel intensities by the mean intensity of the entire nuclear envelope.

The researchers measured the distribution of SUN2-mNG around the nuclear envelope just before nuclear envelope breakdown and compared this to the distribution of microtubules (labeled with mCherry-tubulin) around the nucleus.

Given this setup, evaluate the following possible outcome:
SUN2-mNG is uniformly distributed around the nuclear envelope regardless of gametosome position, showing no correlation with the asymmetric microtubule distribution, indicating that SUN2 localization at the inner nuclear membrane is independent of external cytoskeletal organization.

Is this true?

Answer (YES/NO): NO